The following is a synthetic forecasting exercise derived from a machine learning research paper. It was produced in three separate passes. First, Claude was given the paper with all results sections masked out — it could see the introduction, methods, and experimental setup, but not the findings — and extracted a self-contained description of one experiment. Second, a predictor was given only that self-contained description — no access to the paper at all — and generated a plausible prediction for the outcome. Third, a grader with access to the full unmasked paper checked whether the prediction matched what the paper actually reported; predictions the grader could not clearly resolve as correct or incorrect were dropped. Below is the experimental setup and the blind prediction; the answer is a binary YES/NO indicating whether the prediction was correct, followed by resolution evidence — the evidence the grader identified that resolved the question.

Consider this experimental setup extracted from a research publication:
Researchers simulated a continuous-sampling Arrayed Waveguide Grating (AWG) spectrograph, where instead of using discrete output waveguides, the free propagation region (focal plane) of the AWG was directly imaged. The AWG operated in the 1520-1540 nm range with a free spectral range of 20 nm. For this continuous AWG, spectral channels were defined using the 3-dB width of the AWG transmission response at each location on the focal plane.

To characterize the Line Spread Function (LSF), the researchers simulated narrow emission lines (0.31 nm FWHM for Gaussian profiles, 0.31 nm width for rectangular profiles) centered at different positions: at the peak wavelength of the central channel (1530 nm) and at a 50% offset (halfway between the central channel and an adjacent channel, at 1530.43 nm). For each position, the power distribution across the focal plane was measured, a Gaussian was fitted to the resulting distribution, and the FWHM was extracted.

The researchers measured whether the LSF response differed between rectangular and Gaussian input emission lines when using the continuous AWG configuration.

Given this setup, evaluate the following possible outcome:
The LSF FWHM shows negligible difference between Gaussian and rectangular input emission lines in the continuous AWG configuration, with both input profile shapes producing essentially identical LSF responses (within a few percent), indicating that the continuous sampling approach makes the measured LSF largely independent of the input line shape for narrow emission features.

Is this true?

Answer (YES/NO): YES